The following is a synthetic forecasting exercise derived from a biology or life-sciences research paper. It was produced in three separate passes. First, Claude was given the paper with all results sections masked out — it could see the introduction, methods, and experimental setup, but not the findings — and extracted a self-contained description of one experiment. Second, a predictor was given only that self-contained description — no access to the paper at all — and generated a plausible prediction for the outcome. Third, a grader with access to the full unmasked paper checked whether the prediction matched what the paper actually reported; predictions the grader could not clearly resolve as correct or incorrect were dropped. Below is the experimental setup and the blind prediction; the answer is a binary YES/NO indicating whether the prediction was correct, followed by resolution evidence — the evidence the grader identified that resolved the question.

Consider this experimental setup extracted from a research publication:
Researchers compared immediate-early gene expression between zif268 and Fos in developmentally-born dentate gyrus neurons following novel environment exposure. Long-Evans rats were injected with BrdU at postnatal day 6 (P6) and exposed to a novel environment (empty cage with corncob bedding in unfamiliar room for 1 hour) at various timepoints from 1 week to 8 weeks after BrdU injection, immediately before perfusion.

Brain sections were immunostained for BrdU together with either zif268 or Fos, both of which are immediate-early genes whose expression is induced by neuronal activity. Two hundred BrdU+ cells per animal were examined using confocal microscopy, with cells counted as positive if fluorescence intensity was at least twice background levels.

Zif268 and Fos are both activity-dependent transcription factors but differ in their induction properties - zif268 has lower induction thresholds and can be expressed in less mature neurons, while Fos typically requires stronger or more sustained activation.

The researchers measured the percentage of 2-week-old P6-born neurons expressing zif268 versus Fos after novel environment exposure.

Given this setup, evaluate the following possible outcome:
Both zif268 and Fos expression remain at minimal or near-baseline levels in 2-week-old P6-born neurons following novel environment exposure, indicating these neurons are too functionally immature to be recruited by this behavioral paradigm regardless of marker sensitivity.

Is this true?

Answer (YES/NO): NO